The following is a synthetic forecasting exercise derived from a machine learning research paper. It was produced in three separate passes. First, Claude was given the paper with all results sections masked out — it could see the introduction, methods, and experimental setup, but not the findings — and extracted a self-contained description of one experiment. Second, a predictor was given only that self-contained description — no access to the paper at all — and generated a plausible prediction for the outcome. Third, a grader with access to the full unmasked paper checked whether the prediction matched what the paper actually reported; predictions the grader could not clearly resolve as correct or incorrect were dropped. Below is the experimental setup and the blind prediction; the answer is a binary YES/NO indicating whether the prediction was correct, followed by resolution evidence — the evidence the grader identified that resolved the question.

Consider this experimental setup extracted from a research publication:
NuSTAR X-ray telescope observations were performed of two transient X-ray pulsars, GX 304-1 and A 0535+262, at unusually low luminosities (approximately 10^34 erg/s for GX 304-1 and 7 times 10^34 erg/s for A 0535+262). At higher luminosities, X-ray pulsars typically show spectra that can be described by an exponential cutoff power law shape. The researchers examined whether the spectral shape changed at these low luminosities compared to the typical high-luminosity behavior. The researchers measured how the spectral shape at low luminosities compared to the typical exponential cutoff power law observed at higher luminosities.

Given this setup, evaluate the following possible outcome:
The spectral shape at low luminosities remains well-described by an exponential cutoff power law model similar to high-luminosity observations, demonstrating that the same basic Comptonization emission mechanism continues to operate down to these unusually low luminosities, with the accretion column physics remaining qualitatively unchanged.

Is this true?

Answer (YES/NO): NO